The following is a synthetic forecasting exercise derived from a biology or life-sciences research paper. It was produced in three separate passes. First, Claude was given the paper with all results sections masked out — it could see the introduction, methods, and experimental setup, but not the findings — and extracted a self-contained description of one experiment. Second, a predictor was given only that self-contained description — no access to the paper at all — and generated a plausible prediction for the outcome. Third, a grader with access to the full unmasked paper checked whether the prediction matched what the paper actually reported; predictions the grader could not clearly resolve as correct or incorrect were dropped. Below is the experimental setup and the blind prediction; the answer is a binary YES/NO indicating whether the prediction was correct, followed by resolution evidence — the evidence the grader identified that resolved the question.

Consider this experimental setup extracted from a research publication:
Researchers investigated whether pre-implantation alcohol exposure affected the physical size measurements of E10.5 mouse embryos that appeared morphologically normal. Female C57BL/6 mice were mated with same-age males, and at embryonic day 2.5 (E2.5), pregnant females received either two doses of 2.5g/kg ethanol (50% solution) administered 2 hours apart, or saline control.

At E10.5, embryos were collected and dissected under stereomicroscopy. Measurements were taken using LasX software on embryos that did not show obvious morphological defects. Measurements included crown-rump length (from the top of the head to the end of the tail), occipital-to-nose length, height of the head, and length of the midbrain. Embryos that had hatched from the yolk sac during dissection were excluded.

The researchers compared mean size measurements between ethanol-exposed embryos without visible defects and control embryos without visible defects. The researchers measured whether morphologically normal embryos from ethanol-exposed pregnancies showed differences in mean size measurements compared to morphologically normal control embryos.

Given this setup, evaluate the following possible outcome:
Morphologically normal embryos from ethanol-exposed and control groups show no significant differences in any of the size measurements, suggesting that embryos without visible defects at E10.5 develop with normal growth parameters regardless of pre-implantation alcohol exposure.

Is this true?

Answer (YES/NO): YES